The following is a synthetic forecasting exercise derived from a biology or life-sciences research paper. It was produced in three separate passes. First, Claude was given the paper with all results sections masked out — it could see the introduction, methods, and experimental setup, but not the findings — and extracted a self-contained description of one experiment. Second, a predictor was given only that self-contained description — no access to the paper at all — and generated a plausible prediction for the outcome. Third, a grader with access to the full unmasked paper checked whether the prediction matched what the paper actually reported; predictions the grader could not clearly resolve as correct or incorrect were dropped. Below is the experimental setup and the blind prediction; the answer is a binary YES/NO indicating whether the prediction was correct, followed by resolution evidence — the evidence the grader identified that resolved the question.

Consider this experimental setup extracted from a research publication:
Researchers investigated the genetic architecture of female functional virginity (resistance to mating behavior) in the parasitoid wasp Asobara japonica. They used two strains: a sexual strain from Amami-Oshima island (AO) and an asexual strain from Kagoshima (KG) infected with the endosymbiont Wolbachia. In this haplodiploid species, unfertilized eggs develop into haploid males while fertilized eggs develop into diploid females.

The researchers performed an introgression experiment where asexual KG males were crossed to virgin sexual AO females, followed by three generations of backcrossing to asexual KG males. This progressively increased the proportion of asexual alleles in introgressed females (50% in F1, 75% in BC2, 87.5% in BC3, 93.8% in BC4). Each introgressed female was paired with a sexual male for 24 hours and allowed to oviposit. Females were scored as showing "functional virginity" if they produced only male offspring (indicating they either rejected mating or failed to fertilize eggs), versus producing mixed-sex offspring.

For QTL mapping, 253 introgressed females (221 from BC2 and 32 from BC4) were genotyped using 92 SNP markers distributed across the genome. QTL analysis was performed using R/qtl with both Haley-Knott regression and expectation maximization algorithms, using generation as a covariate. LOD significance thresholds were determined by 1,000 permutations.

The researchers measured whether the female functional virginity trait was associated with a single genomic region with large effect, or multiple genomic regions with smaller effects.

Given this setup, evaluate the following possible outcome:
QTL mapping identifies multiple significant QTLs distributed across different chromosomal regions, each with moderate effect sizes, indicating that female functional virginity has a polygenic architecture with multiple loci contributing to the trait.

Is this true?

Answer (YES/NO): NO